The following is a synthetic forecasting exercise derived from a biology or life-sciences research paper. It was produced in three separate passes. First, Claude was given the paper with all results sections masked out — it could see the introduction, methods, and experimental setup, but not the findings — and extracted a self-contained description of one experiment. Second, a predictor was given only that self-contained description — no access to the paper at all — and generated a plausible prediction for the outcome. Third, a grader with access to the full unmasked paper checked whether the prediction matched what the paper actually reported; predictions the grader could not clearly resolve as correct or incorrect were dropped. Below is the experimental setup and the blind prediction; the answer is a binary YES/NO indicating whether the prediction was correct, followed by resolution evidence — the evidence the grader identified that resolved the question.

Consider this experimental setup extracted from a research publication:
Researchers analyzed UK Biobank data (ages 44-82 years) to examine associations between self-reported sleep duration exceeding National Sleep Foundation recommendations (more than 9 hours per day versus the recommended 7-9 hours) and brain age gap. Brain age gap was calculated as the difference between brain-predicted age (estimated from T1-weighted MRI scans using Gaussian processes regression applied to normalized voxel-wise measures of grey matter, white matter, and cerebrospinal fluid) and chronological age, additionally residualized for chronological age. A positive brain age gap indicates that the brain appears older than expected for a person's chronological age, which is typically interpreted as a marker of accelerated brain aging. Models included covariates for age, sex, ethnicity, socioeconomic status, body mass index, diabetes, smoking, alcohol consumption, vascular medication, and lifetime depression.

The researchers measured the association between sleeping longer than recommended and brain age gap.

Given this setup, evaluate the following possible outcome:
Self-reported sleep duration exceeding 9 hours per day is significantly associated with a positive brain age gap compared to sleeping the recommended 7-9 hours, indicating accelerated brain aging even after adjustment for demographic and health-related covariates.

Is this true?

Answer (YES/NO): YES